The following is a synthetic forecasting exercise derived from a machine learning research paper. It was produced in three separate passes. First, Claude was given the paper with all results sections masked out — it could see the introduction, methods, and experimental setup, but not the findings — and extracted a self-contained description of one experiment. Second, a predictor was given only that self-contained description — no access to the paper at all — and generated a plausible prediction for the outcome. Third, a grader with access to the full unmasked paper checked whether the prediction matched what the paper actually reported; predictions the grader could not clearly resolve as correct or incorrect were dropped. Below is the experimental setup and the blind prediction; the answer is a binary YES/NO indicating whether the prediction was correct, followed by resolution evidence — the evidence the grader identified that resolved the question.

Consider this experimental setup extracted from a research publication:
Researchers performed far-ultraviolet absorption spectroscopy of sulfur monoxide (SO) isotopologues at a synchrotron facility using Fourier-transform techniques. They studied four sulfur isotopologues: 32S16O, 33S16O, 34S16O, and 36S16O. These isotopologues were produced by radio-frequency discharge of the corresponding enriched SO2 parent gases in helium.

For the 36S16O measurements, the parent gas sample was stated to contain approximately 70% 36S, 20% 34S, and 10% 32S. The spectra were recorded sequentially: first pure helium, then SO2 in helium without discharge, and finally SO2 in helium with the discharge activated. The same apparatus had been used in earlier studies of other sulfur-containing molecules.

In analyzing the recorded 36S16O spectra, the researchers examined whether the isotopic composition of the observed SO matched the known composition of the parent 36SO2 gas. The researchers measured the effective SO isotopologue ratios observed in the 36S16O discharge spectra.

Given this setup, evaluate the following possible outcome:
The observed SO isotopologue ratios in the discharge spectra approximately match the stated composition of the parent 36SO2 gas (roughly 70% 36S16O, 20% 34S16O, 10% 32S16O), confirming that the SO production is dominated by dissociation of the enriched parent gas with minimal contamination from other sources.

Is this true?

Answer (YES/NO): NO